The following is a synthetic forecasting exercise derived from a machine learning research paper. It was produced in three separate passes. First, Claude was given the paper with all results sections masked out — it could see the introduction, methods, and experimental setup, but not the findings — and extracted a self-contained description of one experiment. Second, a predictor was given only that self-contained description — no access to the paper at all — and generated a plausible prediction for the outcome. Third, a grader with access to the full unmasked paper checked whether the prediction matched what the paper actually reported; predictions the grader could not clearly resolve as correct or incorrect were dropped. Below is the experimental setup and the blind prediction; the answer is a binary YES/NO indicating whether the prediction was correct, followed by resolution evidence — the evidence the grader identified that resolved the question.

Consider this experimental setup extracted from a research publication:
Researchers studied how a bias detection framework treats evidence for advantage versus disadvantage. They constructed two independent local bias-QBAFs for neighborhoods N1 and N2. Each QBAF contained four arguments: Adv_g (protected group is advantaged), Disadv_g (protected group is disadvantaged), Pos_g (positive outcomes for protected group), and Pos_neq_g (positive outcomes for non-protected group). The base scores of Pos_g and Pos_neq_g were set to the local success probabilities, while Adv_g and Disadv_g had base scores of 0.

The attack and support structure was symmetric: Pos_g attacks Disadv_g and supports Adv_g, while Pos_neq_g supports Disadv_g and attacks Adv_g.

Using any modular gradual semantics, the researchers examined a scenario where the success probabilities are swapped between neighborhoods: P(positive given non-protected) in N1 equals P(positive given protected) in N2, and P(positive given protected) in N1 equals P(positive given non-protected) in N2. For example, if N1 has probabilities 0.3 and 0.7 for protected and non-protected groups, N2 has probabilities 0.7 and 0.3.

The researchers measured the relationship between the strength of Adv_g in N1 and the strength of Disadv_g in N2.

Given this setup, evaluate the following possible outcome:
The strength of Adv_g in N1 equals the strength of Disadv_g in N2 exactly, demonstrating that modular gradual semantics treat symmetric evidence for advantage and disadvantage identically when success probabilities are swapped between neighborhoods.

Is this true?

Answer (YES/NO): YES